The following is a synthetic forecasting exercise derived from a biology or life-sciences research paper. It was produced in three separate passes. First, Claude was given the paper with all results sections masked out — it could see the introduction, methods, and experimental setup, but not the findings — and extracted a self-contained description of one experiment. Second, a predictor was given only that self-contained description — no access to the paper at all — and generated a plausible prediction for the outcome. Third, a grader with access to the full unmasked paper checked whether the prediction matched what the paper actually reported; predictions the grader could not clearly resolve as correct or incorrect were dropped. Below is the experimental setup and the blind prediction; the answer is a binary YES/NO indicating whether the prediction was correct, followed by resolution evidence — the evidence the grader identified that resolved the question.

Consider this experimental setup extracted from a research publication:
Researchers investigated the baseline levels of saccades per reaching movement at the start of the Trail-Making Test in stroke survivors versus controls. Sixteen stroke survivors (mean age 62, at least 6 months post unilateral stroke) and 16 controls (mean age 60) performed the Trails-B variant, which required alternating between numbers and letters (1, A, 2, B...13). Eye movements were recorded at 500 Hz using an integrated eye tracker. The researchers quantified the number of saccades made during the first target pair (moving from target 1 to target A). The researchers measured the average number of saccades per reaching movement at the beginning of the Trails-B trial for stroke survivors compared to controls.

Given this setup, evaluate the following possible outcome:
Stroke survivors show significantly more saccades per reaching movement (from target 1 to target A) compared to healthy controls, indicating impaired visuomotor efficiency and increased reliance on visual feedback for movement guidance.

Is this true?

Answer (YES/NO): NO